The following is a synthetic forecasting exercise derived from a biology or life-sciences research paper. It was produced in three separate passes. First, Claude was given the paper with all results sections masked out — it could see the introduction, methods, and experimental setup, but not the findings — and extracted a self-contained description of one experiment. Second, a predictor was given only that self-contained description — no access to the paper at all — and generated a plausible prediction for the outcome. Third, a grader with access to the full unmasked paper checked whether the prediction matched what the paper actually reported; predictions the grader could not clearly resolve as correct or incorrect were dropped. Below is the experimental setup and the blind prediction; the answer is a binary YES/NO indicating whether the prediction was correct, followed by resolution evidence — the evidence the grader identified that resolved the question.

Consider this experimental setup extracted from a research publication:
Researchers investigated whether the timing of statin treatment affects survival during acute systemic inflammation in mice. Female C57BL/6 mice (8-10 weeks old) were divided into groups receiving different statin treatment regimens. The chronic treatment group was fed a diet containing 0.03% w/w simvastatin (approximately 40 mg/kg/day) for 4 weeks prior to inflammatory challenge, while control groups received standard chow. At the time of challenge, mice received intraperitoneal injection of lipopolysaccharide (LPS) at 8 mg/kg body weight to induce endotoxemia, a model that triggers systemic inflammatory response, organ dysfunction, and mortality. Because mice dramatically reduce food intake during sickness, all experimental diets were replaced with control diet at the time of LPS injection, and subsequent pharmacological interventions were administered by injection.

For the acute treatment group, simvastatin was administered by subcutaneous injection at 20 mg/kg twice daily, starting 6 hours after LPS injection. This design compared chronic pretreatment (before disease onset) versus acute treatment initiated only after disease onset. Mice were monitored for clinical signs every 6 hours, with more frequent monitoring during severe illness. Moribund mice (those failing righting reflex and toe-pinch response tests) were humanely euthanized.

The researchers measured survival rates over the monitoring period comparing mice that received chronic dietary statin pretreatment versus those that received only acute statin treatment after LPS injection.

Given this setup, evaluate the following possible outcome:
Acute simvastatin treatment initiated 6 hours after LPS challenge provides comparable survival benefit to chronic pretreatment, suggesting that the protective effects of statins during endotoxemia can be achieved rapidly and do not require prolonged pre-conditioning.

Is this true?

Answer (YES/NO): NO